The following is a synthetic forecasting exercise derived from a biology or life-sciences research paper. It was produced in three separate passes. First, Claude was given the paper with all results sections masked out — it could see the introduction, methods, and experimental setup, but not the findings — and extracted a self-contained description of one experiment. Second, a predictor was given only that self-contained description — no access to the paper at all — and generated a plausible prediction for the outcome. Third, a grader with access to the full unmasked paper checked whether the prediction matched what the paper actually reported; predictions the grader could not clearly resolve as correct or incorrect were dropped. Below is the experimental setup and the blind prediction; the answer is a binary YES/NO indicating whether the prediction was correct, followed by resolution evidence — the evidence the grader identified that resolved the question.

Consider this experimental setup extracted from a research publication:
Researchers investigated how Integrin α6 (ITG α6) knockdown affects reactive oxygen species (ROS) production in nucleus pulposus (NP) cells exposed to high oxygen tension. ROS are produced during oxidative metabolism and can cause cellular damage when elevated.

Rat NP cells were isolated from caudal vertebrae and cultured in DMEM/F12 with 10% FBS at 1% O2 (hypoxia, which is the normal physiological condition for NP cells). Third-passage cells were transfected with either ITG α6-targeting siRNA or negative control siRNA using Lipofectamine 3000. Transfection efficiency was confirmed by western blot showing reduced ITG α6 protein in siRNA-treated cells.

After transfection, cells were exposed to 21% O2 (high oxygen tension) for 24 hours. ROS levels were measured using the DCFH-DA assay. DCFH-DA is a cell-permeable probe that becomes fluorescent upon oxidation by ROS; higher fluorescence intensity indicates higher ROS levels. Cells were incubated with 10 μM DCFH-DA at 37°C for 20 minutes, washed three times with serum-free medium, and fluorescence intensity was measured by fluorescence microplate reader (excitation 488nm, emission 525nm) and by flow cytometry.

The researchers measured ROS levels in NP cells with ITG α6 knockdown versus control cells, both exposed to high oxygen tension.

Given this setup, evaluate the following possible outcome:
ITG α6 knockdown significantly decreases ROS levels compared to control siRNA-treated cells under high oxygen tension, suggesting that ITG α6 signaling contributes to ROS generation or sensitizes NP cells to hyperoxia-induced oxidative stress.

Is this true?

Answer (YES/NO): NO